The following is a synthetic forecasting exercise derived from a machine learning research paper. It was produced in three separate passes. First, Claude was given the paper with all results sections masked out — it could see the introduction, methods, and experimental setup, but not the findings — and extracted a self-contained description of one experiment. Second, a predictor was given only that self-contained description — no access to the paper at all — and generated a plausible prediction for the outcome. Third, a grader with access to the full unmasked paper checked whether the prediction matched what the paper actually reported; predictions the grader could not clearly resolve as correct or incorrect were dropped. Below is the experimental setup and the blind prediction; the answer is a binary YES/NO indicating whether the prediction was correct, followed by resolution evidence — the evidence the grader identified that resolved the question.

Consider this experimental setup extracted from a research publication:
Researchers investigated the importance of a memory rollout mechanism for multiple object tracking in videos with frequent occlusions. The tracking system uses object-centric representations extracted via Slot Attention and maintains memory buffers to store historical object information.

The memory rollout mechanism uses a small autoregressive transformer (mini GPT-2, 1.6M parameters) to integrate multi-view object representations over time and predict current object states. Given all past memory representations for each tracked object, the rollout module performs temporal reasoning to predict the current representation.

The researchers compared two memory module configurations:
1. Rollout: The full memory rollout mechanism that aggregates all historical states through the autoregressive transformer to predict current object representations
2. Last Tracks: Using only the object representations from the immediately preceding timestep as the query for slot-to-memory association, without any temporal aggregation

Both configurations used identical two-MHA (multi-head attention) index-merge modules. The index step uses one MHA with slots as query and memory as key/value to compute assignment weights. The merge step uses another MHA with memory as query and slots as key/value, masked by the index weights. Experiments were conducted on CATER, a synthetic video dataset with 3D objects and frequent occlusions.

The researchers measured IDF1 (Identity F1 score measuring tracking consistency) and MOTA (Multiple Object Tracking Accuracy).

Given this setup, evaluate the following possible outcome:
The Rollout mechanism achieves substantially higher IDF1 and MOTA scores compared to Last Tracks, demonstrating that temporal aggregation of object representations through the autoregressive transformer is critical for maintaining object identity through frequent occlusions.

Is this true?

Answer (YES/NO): YES